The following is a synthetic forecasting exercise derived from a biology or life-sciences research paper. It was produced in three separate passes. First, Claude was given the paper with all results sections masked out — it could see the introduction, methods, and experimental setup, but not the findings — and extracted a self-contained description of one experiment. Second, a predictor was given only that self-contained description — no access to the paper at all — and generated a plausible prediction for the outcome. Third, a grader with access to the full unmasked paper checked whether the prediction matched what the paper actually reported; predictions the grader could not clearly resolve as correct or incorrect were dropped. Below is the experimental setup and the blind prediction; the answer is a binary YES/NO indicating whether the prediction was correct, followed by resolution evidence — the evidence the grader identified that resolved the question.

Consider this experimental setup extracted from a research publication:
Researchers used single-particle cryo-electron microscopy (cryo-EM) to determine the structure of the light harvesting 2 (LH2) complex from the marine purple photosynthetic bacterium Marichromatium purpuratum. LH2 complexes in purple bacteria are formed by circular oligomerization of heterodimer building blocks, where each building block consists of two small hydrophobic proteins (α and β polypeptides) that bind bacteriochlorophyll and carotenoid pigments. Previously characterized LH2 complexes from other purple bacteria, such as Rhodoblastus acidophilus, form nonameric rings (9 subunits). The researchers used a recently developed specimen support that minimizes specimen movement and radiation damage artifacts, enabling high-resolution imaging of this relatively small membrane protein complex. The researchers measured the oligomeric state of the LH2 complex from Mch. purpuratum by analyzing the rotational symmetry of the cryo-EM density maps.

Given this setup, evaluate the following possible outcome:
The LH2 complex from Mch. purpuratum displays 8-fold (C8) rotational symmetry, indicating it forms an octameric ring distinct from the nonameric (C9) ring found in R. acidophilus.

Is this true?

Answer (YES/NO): NO